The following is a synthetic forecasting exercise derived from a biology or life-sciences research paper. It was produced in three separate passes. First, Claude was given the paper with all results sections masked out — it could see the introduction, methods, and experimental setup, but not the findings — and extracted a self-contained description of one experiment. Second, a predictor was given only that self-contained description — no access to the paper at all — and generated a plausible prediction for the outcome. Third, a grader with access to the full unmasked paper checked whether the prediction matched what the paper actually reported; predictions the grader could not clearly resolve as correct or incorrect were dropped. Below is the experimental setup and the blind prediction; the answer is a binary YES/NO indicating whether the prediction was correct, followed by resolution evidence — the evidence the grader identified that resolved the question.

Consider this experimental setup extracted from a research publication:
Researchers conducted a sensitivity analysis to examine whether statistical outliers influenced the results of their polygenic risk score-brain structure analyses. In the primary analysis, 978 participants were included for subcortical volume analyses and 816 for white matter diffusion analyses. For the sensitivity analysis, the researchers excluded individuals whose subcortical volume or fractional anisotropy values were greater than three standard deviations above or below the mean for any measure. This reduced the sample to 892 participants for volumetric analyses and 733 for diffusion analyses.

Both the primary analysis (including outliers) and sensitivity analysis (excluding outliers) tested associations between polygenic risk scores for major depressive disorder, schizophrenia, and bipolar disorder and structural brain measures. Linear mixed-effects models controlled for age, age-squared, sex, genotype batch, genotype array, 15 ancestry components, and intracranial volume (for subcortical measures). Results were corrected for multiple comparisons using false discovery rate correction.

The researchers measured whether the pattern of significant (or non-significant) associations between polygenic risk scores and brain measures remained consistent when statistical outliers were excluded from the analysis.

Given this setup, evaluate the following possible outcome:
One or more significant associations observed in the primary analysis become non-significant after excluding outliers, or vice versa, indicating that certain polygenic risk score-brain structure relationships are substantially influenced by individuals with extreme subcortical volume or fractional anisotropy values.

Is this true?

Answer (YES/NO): NO